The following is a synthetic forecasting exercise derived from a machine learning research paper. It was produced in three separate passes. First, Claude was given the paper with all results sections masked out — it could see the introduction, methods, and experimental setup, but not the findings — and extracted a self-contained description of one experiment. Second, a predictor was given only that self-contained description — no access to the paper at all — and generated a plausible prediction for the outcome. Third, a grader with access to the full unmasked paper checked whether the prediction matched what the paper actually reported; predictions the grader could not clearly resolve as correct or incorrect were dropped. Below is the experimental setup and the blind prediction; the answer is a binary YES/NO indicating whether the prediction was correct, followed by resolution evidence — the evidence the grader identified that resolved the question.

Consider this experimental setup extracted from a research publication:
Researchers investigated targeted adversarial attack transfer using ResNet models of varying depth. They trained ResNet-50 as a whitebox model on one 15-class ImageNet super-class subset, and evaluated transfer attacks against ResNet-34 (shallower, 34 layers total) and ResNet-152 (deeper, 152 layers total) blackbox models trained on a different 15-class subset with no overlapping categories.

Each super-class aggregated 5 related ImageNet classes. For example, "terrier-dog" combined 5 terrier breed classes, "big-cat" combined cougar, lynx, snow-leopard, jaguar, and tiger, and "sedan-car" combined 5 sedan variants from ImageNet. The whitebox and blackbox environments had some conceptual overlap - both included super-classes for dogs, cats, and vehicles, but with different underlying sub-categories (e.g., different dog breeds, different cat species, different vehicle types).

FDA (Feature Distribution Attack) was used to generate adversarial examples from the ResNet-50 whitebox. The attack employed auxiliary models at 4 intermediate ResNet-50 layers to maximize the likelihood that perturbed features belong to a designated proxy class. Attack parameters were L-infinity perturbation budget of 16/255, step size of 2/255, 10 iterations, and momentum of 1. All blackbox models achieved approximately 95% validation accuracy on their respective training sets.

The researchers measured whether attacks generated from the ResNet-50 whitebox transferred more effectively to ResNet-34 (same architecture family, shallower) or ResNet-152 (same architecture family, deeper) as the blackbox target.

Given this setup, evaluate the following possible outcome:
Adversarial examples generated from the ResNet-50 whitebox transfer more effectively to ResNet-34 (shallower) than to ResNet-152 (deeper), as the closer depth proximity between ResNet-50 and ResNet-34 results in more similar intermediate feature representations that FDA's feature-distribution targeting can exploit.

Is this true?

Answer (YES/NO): NO